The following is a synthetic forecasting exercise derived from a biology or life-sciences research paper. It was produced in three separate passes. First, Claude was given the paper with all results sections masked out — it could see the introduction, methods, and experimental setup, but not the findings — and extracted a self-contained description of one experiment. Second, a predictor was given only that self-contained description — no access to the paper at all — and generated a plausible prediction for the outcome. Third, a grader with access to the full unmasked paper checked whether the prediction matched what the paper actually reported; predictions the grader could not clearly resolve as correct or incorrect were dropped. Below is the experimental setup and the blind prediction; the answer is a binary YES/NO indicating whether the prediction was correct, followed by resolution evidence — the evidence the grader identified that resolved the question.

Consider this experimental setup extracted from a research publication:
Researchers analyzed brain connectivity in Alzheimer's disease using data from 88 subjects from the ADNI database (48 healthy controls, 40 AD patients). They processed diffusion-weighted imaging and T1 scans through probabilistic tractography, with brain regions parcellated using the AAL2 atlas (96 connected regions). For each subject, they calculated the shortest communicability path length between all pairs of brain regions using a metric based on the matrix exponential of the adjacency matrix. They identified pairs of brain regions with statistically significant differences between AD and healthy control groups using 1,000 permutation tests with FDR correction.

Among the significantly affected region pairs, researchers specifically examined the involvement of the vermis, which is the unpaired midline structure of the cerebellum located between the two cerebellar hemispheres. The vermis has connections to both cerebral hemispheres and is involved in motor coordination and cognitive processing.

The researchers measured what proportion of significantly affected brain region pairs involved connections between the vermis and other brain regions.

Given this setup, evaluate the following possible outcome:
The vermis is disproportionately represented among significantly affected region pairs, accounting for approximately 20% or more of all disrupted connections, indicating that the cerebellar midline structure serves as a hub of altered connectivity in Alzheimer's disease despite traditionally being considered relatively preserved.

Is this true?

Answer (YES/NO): YES